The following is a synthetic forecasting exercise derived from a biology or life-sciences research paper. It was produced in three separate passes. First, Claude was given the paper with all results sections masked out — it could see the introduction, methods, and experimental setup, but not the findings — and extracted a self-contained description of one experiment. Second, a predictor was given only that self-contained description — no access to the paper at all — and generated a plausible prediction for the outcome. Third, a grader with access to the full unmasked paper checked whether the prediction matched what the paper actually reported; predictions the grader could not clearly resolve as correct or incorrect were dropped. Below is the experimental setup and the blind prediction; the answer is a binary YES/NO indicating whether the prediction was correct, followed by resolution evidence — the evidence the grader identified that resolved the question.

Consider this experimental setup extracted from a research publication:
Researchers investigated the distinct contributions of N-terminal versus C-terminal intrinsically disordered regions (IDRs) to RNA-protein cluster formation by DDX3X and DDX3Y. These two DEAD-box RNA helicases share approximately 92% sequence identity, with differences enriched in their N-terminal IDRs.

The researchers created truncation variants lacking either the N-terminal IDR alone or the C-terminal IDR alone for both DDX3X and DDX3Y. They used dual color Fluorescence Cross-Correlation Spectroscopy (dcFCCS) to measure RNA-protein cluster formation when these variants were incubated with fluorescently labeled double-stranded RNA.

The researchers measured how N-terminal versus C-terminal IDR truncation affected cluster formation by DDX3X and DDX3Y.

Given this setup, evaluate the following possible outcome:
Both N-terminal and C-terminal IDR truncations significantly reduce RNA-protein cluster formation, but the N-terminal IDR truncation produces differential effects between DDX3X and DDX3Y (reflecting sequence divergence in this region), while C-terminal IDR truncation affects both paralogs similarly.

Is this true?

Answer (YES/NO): NO